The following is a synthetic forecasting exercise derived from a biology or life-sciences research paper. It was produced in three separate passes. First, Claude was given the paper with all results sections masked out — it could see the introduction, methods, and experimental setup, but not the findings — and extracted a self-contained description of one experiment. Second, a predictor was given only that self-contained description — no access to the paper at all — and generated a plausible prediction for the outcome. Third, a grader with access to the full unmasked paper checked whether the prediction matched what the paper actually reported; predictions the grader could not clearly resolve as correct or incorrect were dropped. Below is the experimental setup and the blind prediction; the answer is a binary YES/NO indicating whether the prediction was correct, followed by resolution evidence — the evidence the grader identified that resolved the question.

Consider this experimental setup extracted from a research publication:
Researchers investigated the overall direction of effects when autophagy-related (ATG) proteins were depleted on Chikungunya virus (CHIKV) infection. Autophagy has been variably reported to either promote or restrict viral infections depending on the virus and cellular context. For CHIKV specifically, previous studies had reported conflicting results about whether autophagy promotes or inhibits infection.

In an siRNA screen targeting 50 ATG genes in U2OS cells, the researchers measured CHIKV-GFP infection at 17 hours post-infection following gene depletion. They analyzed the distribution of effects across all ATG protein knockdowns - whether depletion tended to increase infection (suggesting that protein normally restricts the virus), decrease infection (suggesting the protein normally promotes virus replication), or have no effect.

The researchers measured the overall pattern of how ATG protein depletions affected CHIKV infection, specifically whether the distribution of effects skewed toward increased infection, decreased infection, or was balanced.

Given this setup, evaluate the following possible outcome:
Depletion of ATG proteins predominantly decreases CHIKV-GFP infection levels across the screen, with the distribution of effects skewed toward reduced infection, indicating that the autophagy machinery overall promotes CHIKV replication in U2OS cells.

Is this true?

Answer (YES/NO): NO